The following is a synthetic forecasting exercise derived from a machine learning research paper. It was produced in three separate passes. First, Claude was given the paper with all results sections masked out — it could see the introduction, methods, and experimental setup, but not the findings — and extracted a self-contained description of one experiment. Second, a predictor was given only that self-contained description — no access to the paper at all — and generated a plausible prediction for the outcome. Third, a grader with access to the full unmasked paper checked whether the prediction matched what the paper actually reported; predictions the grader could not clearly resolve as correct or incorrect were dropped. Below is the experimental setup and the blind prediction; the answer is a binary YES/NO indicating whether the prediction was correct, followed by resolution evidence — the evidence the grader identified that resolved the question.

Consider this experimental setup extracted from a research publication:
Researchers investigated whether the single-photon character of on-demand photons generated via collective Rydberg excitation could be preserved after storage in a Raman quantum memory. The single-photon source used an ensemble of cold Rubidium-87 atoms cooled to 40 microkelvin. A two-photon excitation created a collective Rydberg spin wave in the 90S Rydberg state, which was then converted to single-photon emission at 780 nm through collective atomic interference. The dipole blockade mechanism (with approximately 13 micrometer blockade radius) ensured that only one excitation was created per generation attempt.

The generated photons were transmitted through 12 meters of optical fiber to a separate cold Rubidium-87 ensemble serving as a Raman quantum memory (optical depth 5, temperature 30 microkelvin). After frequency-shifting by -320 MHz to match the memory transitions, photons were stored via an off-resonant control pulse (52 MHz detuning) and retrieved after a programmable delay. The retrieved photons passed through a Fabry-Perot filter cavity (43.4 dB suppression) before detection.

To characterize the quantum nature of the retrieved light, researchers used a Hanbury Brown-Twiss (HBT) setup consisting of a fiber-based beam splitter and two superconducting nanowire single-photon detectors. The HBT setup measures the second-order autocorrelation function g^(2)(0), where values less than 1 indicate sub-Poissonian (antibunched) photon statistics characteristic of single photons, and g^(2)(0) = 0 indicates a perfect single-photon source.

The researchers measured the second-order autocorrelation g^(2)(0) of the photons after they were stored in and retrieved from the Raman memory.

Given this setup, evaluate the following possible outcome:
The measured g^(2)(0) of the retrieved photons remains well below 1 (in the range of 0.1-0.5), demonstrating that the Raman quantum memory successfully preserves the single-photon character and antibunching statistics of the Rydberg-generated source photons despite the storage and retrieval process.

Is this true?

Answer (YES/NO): YES